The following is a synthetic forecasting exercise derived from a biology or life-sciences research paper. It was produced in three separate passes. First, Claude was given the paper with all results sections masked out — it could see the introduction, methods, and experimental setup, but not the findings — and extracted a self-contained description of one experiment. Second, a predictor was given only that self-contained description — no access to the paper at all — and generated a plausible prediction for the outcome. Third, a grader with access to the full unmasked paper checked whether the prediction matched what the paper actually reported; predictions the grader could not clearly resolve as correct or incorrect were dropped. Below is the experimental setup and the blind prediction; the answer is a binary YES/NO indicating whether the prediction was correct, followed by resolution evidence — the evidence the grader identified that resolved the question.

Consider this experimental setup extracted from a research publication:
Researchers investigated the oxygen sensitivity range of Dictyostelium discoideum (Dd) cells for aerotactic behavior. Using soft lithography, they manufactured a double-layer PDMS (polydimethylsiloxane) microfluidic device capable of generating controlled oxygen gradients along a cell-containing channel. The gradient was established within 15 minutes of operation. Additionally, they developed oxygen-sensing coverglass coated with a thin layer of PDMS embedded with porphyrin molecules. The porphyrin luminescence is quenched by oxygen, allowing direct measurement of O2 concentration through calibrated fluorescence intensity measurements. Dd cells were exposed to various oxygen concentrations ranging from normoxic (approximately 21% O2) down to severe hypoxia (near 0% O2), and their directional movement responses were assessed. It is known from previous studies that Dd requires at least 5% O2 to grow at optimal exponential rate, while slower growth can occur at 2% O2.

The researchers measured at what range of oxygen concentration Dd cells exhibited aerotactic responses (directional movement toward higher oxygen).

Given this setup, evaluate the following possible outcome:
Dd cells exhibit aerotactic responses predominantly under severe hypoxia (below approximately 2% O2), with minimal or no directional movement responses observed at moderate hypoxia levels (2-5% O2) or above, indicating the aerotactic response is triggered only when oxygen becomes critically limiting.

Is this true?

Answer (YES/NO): YES